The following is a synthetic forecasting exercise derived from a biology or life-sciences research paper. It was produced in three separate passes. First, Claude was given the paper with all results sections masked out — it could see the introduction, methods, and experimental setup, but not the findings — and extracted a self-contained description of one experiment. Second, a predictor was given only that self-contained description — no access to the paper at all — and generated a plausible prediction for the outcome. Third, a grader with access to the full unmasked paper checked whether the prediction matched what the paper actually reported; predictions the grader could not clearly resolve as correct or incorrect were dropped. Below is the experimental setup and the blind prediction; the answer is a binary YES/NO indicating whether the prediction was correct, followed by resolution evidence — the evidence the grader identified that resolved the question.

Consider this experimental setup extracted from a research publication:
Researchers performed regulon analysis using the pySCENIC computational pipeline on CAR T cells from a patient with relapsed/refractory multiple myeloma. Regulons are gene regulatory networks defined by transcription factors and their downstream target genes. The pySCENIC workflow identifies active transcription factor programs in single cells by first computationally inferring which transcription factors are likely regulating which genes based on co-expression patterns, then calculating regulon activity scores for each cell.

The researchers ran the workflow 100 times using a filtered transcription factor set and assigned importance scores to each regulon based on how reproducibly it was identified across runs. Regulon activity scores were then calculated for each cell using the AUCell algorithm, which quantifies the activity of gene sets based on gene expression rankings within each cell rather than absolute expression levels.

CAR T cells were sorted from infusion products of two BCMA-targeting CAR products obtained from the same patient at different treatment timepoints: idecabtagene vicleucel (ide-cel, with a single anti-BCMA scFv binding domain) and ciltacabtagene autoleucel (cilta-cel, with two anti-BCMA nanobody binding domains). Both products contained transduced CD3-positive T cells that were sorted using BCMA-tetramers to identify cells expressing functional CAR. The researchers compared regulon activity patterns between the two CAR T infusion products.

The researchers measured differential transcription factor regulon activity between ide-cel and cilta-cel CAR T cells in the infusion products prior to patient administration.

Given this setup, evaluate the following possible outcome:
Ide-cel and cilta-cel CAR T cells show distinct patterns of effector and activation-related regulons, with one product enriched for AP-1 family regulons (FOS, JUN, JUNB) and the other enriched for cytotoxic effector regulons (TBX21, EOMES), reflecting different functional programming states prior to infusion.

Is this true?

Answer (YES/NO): NO